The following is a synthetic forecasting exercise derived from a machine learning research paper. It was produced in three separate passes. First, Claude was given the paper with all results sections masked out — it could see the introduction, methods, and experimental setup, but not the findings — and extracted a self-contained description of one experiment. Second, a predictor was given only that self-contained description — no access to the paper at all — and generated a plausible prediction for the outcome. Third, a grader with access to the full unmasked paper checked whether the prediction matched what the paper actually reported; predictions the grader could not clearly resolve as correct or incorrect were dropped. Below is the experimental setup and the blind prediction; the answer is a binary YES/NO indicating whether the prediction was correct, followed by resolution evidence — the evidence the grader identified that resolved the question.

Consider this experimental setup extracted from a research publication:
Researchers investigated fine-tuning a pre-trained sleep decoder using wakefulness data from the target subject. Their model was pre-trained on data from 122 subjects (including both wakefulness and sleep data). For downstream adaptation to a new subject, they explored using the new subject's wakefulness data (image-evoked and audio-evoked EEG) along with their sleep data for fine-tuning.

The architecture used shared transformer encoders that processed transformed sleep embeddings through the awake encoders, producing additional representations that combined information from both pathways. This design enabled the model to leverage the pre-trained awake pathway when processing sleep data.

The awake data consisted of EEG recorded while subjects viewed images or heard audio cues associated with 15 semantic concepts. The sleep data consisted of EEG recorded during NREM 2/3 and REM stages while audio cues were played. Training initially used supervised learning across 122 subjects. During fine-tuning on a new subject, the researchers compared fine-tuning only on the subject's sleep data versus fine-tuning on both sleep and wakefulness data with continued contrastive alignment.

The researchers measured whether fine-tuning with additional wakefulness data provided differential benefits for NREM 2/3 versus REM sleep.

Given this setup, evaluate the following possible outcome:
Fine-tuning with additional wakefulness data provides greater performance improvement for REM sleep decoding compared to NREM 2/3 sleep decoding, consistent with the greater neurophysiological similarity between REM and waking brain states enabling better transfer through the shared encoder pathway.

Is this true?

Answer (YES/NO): YES